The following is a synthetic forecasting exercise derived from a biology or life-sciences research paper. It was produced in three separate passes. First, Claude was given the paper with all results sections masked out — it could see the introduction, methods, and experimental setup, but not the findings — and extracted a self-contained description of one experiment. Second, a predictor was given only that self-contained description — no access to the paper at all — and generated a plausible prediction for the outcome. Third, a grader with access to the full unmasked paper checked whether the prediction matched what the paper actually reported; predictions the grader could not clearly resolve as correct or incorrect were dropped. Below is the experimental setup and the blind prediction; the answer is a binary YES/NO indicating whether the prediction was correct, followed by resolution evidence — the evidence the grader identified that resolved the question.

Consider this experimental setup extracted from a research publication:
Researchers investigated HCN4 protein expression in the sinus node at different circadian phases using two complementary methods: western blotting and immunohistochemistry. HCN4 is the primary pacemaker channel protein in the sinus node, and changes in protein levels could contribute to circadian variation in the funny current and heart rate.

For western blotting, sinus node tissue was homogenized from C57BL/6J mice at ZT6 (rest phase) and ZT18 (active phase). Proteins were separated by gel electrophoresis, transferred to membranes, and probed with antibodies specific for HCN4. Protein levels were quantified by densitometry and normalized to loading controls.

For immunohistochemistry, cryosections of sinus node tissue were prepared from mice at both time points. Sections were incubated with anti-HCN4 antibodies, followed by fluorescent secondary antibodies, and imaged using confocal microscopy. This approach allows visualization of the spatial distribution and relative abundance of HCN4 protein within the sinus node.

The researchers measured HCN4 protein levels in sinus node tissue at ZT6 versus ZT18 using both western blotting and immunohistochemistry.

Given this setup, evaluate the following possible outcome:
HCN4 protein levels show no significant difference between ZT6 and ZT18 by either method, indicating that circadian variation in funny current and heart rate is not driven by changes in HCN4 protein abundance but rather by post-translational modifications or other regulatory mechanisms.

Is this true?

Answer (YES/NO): NO